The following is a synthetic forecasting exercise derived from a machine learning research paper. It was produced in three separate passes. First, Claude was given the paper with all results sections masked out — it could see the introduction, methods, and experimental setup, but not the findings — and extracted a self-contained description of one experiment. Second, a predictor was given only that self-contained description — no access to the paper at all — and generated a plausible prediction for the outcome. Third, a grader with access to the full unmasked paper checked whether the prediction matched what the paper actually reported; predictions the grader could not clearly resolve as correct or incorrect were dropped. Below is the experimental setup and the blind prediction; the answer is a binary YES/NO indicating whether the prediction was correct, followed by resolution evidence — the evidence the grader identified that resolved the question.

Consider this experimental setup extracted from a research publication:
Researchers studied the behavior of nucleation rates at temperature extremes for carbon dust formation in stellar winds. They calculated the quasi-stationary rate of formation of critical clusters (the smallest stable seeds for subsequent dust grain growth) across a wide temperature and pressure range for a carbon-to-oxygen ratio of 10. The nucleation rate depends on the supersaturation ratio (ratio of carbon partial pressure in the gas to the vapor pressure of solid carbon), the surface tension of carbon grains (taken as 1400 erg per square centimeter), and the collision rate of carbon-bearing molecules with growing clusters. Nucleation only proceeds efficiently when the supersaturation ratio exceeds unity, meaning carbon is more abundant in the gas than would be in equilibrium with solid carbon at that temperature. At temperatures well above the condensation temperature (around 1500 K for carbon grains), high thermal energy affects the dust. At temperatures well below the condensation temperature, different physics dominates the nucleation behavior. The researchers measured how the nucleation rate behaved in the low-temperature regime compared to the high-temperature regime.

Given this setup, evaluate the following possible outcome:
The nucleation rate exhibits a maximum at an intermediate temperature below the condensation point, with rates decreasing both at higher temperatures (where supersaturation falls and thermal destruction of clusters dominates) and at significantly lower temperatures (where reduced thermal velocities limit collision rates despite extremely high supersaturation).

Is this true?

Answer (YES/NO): NO